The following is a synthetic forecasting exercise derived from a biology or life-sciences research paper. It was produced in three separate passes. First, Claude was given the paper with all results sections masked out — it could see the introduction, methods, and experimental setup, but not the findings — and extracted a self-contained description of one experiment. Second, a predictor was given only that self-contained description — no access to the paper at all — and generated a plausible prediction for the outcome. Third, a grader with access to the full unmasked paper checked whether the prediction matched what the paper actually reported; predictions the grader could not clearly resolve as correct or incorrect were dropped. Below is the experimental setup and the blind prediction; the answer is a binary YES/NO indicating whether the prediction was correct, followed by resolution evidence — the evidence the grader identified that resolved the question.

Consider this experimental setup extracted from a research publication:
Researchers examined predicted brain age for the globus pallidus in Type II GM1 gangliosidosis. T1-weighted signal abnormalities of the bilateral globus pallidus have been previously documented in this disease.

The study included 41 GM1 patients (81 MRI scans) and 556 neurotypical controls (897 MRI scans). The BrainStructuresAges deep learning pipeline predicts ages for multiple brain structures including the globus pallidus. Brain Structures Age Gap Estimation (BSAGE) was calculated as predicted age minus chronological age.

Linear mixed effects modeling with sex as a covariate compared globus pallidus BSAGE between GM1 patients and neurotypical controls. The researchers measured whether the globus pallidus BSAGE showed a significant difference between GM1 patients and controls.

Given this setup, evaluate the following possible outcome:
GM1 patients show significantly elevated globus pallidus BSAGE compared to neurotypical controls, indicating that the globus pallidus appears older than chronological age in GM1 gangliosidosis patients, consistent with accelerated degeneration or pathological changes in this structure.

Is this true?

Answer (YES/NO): YES